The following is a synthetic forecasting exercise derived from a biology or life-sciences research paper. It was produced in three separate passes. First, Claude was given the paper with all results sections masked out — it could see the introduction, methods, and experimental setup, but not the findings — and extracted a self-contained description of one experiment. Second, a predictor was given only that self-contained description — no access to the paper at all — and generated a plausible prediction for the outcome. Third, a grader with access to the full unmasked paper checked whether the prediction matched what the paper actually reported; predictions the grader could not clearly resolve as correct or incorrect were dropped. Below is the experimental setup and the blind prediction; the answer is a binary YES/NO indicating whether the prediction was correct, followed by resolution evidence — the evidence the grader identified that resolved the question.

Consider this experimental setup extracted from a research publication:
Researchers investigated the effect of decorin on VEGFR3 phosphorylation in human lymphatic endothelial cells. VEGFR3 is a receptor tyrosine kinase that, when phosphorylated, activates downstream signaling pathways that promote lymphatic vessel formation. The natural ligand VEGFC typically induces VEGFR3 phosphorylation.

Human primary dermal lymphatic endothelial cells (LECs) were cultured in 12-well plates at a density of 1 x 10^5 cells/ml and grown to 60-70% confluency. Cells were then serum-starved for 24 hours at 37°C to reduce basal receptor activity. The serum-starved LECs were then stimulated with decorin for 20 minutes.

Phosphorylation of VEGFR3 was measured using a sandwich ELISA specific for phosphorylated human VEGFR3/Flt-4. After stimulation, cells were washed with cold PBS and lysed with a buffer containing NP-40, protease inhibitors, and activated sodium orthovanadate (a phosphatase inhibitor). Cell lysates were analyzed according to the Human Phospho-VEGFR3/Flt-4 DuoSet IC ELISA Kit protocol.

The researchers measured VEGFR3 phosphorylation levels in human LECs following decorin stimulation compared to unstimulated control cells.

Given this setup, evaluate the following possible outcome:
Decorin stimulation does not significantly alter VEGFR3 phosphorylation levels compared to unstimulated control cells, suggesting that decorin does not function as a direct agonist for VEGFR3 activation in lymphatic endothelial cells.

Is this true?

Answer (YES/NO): NO